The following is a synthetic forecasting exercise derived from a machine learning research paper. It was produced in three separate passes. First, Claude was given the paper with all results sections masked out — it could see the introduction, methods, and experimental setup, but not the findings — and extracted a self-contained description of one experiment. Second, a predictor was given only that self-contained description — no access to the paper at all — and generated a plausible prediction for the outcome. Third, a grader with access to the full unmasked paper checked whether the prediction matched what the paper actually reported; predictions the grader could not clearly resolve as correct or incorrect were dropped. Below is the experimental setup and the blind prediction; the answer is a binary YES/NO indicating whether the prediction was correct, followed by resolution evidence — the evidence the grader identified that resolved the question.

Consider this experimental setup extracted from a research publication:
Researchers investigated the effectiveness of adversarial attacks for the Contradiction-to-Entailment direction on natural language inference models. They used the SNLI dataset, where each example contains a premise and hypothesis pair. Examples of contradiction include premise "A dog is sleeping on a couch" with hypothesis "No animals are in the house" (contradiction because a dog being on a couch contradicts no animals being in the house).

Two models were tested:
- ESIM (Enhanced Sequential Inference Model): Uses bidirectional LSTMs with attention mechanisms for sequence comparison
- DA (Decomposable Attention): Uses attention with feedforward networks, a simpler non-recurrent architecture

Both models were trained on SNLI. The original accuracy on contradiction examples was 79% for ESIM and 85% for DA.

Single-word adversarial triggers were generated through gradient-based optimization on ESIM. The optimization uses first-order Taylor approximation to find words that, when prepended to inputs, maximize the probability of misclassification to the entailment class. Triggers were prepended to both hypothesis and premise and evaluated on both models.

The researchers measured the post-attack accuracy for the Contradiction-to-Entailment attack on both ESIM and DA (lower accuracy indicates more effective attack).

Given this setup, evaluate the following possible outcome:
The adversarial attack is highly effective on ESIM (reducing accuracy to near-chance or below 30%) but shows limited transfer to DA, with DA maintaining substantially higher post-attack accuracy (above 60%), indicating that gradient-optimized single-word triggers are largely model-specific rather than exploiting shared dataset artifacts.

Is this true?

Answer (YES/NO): NO